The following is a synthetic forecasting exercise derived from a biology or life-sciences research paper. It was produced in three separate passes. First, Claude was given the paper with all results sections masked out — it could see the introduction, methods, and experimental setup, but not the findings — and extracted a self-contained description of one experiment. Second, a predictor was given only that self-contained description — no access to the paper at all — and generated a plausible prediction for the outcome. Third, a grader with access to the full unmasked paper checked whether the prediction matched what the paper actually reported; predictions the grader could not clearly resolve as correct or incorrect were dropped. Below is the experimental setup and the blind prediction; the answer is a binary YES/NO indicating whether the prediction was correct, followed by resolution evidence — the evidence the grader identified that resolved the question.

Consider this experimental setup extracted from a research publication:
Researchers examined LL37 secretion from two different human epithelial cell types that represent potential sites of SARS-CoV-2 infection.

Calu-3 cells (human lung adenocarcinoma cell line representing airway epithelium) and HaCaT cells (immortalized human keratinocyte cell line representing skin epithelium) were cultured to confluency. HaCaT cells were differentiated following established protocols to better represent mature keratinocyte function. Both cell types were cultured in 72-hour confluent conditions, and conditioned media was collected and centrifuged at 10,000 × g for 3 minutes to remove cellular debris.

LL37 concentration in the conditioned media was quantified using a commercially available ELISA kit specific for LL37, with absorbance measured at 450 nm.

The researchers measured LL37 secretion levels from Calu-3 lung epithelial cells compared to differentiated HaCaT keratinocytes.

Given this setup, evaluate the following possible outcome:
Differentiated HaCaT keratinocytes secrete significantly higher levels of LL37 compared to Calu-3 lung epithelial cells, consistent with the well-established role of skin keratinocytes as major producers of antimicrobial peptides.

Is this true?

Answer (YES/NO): YES